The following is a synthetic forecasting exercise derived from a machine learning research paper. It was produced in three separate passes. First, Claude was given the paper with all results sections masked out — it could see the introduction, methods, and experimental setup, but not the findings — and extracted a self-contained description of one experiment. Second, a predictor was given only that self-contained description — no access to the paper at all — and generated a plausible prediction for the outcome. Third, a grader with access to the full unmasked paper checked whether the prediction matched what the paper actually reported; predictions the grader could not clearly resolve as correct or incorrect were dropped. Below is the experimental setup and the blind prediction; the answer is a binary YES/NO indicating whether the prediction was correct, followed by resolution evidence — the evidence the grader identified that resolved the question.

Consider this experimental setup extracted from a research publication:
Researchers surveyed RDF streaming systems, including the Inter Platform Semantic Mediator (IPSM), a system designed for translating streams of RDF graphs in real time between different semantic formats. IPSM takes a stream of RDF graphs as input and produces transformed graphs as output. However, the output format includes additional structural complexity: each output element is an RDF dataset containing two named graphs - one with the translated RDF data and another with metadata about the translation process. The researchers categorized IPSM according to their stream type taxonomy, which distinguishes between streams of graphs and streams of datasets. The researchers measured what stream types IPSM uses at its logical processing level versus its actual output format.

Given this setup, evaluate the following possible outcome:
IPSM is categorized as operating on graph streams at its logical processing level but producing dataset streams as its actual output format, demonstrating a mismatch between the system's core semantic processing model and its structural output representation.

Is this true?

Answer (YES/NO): YES